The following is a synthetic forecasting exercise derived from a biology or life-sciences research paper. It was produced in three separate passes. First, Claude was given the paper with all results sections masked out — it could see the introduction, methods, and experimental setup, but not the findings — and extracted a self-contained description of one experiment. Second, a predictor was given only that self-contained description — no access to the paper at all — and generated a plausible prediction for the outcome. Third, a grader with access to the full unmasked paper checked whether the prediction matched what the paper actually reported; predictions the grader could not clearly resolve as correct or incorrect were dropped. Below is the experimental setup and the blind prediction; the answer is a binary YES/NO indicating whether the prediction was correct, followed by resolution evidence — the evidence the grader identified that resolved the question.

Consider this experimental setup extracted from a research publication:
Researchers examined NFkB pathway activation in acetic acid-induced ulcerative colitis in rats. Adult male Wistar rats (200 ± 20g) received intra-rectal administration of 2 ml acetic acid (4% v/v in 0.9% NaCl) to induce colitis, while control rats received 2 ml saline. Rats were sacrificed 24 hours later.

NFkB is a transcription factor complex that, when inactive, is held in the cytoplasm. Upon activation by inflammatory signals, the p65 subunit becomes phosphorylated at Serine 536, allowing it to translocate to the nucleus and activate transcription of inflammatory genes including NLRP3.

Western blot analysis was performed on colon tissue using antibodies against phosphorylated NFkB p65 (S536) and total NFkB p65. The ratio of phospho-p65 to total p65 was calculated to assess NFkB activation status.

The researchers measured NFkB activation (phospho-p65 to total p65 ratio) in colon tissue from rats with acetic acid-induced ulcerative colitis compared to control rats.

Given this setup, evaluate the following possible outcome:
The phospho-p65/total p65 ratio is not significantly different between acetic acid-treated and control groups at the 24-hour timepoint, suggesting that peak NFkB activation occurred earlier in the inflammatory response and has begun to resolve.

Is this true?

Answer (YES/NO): NO